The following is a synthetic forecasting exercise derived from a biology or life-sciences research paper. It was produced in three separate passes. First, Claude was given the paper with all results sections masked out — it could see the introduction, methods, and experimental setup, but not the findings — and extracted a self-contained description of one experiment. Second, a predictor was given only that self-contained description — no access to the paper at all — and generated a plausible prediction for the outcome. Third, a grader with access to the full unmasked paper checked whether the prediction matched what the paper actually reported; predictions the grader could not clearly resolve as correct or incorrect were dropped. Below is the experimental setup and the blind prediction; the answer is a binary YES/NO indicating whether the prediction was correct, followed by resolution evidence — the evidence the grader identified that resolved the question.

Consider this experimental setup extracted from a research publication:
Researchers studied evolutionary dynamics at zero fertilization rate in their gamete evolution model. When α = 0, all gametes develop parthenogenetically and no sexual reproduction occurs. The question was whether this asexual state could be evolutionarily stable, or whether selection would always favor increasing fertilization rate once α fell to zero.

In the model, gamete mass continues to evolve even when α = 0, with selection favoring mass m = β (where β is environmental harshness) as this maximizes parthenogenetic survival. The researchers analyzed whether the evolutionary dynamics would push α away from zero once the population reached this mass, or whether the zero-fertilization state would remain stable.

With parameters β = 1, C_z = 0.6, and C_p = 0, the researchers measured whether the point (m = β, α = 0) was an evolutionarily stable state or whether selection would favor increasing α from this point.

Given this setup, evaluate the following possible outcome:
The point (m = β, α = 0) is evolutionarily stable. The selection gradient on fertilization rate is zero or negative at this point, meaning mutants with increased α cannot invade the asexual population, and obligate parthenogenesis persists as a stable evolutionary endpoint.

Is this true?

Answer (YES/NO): YES